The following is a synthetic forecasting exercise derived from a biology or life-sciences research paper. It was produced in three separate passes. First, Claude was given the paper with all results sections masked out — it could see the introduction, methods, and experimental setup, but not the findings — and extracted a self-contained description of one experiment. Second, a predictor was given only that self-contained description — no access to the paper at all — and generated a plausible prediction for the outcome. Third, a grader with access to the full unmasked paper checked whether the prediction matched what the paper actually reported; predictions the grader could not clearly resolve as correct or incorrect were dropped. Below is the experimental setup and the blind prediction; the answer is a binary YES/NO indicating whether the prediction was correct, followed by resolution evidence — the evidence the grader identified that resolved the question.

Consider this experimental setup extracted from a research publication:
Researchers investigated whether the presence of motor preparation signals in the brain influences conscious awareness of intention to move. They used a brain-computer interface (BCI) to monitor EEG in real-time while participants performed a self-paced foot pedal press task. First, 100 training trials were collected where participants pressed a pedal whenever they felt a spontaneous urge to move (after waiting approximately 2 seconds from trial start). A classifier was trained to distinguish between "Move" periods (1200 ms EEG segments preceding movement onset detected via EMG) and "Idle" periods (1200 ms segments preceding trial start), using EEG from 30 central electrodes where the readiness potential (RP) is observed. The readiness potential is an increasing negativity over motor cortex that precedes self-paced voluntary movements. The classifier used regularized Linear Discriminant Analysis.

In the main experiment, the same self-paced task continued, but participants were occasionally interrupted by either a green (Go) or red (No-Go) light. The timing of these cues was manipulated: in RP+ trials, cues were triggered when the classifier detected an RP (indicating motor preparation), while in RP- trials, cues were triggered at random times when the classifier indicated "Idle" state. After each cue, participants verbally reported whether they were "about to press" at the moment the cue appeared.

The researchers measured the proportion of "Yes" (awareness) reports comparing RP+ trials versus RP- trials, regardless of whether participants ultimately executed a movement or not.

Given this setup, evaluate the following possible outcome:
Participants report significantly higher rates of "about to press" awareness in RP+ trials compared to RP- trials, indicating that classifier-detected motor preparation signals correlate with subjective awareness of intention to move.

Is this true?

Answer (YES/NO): YES